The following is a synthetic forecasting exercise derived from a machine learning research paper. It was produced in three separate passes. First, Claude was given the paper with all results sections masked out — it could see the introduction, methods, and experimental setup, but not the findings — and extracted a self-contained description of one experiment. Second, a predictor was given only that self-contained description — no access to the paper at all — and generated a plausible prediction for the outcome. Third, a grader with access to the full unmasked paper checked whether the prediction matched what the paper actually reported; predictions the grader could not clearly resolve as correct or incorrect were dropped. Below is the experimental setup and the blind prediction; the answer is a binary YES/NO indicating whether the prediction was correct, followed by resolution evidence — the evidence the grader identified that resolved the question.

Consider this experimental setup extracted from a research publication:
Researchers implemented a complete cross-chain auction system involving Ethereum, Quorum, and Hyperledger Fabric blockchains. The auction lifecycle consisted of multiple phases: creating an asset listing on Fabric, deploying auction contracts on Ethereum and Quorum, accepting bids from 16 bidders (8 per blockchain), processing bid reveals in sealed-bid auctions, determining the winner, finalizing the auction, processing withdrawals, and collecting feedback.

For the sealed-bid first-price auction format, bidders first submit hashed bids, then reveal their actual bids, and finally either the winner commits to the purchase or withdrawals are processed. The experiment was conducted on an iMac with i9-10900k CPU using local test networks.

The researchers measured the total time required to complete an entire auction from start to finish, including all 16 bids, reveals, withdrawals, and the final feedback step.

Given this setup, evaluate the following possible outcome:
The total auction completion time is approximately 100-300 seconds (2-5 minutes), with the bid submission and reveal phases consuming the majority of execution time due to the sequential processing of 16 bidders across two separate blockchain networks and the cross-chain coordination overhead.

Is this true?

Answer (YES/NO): YES